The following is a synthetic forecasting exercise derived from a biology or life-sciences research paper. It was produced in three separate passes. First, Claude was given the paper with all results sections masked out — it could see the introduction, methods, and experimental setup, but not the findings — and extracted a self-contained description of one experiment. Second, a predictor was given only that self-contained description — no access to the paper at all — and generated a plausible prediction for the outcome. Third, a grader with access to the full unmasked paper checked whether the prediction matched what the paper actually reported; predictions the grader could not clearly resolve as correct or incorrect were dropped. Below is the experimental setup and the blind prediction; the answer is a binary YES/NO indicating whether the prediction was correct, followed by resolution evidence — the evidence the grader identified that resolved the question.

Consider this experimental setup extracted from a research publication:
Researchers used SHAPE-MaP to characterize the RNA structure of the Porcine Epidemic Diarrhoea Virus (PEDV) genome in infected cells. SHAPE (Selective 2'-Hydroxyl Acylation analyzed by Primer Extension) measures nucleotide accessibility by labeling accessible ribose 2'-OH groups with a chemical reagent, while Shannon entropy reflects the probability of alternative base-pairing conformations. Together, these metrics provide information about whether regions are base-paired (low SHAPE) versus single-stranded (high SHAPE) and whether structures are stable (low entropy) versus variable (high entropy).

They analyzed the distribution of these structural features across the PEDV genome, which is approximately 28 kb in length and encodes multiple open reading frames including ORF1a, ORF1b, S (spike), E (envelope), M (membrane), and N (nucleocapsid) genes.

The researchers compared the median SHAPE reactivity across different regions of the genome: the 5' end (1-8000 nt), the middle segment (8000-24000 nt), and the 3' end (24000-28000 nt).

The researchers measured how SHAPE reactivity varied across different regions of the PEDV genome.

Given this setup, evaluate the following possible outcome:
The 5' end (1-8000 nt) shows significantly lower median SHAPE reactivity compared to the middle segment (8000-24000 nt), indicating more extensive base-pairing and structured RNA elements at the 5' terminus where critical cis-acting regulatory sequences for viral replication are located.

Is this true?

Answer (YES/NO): YES